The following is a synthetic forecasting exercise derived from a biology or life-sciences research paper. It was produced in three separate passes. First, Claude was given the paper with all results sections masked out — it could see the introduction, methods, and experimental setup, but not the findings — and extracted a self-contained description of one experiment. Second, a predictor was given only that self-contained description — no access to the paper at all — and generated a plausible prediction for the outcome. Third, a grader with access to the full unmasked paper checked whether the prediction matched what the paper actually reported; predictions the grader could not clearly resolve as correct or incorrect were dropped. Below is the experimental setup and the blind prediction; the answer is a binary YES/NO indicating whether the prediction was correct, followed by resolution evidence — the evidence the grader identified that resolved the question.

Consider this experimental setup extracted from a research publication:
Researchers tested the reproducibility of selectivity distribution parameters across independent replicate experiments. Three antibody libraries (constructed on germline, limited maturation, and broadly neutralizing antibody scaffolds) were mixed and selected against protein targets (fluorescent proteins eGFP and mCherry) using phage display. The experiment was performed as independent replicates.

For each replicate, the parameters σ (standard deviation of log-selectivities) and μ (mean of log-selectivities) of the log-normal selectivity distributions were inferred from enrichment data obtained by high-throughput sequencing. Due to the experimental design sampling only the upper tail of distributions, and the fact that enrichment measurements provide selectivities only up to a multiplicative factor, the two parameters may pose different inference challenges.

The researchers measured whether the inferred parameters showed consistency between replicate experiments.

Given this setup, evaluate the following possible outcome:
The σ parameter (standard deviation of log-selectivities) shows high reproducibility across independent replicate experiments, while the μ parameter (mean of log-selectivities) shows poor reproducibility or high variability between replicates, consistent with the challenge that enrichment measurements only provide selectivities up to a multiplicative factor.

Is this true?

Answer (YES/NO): YES